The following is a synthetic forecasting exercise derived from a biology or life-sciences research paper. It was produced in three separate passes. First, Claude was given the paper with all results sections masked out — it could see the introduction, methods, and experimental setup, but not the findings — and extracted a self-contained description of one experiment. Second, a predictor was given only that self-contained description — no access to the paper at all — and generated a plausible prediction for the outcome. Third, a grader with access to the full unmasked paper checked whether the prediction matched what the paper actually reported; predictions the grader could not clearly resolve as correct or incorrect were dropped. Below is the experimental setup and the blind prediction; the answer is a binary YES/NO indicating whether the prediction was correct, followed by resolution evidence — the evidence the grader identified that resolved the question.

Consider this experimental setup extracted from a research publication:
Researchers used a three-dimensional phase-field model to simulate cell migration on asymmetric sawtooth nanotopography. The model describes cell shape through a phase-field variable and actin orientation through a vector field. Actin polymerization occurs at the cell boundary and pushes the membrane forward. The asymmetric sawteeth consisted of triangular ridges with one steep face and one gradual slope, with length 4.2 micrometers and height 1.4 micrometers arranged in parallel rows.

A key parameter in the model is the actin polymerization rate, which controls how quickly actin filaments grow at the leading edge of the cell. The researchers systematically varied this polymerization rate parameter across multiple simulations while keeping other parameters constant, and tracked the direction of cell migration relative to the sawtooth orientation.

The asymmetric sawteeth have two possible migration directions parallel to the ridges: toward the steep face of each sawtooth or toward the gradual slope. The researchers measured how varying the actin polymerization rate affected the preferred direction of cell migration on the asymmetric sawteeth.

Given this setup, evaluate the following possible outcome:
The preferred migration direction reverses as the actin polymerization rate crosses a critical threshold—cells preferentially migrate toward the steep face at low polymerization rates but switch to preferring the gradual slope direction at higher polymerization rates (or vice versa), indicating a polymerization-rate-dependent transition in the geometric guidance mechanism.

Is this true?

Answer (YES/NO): YES